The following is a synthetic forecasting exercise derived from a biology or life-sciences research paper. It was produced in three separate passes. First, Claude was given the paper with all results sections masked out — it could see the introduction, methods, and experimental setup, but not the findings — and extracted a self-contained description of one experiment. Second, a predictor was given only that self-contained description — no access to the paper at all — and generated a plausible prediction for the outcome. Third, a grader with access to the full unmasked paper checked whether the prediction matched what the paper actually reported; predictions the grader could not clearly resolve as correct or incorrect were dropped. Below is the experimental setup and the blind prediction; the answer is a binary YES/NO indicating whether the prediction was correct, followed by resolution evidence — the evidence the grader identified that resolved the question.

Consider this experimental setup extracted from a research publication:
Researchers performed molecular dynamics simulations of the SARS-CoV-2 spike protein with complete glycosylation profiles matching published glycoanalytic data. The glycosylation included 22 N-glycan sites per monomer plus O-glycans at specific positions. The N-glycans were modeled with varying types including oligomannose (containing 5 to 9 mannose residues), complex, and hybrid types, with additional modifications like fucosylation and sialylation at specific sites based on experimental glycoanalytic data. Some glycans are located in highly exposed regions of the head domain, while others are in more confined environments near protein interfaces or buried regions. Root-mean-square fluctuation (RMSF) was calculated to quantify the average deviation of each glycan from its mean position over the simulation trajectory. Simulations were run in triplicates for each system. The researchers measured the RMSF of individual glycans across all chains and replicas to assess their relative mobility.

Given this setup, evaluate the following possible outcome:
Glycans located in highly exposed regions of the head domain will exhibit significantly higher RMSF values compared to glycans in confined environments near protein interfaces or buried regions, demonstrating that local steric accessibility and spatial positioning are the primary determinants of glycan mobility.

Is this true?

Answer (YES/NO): NO